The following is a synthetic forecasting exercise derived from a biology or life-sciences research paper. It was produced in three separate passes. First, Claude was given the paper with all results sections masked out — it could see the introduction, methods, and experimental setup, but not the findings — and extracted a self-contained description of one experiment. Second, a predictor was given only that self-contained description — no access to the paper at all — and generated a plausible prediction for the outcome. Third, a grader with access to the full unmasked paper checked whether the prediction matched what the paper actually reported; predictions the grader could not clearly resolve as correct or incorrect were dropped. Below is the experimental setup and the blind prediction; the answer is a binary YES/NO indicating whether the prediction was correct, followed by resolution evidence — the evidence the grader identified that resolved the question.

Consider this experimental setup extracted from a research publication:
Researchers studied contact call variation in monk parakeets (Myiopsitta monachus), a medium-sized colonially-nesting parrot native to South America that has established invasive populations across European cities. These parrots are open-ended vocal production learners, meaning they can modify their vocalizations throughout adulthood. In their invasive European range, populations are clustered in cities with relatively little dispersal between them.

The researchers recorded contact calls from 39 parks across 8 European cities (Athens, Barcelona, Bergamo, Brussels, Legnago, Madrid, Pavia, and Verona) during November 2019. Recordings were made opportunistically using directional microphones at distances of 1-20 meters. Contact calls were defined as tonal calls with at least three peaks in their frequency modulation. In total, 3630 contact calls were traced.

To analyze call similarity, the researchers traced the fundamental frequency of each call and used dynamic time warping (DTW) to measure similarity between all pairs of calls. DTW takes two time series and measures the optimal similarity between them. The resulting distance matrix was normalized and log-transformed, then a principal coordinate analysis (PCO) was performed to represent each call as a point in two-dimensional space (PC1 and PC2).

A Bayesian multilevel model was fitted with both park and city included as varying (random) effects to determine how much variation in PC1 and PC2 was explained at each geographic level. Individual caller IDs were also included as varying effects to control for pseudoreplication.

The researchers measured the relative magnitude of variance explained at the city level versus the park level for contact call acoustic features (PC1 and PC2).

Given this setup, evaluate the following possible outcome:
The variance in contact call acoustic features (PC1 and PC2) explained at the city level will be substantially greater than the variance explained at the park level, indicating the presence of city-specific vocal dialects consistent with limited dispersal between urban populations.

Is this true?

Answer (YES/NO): YES